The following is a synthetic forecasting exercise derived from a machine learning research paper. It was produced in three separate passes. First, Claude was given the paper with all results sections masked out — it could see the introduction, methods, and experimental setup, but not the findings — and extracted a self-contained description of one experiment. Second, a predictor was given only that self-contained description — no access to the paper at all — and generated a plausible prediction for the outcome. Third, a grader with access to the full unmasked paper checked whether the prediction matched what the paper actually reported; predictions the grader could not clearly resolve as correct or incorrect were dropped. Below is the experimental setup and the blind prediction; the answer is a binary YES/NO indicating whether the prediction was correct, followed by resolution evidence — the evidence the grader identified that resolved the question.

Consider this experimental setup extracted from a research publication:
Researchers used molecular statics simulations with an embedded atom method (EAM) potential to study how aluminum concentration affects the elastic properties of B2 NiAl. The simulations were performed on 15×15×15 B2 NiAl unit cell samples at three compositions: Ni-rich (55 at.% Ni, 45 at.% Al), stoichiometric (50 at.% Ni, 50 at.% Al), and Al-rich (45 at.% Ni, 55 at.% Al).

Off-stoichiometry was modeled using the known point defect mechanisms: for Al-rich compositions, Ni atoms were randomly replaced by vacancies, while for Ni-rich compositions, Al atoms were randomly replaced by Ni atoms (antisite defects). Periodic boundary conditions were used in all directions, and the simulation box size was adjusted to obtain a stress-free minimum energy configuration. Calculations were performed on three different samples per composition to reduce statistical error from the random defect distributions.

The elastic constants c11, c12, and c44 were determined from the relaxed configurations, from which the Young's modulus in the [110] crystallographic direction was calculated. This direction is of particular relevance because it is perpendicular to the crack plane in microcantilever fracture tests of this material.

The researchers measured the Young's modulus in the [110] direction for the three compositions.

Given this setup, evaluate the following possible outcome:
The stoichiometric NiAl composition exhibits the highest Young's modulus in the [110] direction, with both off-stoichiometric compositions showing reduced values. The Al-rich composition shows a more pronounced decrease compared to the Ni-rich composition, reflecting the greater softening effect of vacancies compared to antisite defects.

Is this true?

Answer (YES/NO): NO